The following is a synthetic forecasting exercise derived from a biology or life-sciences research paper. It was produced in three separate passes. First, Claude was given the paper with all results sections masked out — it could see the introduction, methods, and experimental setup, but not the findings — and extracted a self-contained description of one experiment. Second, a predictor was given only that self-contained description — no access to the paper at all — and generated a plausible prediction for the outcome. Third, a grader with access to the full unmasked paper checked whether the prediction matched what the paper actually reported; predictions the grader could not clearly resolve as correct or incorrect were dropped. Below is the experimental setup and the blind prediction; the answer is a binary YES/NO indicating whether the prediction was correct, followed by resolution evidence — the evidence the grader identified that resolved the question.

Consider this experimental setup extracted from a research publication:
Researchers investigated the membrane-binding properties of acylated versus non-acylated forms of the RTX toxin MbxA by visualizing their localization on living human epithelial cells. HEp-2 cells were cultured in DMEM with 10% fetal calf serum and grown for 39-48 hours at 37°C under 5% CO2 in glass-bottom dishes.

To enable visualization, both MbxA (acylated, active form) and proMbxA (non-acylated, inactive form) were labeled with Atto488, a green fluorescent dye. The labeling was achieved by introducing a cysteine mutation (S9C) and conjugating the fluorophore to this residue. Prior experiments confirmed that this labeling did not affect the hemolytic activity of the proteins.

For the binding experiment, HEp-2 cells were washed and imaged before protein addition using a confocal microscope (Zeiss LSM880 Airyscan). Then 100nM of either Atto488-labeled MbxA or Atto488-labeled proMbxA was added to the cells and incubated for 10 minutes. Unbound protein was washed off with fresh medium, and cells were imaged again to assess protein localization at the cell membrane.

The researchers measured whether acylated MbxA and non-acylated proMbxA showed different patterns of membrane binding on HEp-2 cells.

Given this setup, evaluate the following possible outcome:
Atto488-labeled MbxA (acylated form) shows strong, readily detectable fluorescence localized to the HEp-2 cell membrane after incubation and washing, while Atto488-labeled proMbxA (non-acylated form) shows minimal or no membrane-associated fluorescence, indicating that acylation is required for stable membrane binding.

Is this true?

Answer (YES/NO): NO